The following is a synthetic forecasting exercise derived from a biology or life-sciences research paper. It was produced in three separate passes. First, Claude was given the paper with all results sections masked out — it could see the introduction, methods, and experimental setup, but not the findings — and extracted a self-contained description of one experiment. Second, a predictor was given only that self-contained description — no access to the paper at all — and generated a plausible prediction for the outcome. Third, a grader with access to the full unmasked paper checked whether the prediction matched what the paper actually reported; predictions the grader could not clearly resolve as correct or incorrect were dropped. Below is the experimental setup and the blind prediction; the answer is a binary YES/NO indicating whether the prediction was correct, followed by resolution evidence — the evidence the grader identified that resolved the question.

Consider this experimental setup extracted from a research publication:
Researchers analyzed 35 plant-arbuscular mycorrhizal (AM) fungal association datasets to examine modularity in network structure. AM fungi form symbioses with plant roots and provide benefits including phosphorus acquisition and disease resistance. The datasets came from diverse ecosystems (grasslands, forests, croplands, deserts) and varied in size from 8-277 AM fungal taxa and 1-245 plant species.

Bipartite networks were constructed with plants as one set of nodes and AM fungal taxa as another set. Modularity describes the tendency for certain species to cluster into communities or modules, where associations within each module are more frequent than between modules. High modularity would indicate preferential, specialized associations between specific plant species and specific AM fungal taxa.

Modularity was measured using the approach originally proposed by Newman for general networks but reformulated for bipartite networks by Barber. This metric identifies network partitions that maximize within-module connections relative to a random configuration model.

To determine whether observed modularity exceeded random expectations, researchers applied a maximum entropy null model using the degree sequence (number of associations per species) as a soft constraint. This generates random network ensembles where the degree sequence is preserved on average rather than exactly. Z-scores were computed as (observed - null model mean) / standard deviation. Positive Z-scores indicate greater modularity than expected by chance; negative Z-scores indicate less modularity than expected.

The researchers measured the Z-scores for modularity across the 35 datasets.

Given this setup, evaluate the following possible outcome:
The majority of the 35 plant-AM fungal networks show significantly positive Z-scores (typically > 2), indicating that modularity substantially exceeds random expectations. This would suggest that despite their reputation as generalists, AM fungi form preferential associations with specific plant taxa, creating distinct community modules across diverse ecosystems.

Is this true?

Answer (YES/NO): YES